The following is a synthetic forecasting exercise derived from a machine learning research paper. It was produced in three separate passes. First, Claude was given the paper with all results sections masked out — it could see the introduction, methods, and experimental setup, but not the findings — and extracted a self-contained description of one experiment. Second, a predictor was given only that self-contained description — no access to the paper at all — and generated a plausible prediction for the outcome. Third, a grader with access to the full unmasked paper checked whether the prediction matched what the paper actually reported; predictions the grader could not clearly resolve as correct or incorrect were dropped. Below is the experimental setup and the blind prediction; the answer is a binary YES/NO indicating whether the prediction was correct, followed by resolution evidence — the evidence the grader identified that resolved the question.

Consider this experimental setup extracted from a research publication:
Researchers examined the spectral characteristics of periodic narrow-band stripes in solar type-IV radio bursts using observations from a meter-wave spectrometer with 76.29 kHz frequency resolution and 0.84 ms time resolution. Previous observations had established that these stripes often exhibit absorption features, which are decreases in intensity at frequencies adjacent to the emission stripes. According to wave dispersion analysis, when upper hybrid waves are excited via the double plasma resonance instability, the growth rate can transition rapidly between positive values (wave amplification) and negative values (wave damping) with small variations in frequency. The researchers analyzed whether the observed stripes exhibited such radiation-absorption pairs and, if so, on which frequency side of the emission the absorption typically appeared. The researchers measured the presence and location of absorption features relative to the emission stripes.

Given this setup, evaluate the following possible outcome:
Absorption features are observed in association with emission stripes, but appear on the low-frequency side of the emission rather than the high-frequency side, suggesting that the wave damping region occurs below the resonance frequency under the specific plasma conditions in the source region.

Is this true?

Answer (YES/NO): YES